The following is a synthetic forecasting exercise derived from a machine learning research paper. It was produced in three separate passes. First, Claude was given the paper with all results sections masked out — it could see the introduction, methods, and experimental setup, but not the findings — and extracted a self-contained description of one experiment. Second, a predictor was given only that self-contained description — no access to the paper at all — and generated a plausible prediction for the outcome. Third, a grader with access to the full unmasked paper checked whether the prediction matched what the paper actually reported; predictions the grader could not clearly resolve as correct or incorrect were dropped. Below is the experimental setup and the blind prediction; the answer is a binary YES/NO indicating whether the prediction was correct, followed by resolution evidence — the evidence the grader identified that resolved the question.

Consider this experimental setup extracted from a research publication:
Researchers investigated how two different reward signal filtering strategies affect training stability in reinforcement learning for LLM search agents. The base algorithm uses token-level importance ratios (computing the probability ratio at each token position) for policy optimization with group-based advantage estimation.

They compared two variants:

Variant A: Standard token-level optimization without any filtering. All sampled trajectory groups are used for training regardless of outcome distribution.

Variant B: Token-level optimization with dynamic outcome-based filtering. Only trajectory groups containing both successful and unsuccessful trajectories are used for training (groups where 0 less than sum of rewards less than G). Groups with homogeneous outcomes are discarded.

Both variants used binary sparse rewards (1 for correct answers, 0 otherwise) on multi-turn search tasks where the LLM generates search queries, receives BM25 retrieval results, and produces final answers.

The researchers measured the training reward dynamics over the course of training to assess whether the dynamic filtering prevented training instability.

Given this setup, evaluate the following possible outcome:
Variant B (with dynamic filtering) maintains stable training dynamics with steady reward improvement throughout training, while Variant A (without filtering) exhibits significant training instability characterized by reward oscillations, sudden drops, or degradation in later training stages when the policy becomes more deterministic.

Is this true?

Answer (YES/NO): NO